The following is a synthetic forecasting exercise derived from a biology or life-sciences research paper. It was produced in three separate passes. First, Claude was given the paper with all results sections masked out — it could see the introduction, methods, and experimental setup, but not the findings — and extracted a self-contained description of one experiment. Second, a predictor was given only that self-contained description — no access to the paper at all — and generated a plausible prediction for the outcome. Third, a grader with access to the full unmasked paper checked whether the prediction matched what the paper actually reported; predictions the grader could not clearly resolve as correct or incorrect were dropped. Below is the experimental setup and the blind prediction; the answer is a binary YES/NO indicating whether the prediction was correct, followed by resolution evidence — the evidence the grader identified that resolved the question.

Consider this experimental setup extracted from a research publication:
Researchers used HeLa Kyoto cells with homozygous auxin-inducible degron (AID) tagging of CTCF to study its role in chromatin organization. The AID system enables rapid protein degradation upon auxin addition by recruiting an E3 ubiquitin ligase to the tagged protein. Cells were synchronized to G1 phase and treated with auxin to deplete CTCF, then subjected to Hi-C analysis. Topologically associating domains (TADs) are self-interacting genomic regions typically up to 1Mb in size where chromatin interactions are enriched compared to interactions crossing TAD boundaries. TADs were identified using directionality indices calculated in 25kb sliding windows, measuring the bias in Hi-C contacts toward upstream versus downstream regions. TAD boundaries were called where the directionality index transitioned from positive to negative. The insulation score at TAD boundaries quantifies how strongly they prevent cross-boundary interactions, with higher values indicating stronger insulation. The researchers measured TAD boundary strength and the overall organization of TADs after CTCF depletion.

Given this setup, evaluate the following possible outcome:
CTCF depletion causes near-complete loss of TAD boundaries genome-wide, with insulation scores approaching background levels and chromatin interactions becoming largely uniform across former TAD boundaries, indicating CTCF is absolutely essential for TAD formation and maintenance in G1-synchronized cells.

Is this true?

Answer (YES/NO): NO